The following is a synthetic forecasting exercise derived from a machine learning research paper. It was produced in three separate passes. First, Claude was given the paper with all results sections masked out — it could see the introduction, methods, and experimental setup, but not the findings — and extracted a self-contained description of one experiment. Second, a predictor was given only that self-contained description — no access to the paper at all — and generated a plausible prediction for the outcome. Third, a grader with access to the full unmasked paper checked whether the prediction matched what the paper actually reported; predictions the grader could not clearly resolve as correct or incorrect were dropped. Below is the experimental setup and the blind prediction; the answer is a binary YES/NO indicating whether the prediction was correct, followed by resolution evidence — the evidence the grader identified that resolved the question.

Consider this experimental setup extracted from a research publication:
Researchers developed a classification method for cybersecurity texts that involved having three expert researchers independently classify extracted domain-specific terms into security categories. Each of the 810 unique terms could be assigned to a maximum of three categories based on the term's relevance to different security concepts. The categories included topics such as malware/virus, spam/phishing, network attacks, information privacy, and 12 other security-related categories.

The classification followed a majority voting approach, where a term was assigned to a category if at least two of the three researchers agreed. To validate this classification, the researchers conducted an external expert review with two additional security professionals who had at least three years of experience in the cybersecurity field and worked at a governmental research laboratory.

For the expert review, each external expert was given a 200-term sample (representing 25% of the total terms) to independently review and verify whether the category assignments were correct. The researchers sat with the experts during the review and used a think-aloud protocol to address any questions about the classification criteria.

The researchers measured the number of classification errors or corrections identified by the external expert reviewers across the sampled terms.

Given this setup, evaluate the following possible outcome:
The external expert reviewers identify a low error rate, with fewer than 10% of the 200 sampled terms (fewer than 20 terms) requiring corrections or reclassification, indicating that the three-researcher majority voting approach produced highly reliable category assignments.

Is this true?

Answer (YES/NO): YES